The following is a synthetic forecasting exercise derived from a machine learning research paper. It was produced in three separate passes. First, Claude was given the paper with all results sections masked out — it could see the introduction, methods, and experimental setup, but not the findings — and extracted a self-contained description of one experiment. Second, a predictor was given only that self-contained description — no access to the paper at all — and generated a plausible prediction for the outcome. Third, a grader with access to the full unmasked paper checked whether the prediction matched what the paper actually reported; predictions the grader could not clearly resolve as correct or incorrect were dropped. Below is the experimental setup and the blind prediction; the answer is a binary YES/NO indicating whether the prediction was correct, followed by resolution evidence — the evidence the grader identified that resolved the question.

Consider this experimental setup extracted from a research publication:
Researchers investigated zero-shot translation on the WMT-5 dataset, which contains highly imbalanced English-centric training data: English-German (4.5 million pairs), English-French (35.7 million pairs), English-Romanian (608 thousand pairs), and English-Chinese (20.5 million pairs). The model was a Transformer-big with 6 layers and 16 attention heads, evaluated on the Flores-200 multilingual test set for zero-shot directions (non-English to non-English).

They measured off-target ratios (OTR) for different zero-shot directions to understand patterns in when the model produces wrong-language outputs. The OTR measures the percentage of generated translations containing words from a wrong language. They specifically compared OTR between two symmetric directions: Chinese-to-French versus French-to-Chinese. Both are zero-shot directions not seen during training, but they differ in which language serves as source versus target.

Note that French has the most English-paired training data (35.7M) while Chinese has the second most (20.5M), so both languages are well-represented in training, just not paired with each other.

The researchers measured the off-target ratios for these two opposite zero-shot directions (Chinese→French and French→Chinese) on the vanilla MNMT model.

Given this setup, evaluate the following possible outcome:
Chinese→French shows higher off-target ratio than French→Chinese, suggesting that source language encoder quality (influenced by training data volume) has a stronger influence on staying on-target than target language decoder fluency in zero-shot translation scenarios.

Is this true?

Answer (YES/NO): YES